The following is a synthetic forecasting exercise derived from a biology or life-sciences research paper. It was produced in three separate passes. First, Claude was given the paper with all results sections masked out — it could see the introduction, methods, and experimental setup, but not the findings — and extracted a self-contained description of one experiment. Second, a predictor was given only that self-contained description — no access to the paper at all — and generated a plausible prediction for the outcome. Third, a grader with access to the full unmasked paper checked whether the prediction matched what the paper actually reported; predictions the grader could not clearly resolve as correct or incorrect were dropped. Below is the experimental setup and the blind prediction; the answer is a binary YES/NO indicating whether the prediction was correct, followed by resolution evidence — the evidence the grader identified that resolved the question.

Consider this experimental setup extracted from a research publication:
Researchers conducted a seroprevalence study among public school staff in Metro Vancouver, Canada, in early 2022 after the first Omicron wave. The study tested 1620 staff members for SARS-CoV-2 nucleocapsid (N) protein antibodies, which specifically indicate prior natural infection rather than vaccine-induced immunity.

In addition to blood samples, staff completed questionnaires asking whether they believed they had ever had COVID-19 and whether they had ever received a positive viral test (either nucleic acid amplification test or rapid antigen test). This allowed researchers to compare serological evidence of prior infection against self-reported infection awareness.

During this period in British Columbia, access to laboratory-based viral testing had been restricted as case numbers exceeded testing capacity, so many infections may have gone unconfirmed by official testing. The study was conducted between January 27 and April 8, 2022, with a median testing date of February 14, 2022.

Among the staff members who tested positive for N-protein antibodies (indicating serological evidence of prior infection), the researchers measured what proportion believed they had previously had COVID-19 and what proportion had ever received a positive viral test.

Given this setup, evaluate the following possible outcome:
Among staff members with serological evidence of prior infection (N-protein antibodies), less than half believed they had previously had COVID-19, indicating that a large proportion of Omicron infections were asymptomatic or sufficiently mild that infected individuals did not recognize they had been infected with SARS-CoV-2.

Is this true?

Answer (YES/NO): NO